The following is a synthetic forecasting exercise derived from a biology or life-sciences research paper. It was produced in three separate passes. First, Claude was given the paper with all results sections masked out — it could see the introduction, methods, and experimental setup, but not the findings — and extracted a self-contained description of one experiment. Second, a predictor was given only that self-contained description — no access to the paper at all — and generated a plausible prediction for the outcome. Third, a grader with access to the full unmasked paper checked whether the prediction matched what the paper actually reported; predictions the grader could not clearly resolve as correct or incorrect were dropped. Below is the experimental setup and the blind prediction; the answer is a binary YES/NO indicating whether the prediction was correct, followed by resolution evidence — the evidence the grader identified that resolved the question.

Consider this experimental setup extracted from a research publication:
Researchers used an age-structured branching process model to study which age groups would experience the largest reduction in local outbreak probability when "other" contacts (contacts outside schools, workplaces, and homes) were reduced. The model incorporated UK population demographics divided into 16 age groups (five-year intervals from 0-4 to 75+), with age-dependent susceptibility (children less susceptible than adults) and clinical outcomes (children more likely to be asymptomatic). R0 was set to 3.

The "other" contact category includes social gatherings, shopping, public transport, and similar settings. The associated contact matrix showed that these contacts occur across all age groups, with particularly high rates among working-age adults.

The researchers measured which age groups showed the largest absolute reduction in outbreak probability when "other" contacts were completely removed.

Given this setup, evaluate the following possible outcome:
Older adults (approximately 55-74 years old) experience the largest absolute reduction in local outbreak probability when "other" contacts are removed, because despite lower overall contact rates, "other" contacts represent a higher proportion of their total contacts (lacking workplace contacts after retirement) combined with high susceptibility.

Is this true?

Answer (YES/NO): NO